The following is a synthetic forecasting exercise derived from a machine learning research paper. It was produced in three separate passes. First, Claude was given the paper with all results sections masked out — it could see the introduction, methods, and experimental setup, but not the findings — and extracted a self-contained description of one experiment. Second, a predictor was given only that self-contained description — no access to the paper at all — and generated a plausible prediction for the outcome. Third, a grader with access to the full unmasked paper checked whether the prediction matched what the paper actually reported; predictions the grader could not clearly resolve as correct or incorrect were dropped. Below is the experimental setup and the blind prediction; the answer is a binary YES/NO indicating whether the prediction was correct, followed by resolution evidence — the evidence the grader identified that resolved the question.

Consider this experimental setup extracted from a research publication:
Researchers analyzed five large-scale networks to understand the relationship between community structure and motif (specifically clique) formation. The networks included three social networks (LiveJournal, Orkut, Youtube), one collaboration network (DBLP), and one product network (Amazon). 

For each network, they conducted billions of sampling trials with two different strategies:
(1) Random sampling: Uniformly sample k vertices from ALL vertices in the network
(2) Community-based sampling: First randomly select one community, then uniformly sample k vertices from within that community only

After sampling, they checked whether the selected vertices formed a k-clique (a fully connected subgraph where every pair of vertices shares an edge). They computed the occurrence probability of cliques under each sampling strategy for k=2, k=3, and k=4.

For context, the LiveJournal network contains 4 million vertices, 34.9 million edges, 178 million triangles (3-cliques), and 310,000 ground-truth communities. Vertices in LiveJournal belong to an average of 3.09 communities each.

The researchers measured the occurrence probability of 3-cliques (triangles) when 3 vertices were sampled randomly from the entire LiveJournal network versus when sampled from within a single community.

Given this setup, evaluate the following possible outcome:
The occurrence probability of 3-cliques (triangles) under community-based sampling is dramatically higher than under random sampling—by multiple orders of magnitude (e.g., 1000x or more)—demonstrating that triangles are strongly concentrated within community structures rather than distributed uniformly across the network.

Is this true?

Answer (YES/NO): YES